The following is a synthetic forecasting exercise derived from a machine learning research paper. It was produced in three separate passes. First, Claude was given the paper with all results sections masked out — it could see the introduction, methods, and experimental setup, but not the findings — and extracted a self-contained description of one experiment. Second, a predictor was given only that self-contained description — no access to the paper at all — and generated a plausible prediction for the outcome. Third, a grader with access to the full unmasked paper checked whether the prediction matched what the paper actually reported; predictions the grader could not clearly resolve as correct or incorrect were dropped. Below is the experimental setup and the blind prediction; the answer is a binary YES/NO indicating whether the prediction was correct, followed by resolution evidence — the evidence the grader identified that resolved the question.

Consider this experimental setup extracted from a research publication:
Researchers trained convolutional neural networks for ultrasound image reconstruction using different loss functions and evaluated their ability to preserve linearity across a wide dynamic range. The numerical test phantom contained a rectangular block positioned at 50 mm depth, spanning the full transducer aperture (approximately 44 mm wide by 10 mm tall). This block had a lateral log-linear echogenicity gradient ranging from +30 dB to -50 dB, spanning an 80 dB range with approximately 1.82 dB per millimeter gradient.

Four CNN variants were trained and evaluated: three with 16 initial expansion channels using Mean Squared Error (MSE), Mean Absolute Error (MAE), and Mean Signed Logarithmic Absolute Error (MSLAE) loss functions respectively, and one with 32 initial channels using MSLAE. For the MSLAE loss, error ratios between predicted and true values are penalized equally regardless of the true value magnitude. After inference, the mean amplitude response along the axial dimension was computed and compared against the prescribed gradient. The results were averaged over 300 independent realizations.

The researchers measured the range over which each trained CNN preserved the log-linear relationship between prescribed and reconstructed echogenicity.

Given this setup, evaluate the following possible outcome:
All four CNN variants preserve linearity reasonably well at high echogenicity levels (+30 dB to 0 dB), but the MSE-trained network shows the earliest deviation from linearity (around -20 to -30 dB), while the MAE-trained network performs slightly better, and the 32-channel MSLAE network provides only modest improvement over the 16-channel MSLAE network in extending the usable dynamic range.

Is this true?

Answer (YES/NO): NO